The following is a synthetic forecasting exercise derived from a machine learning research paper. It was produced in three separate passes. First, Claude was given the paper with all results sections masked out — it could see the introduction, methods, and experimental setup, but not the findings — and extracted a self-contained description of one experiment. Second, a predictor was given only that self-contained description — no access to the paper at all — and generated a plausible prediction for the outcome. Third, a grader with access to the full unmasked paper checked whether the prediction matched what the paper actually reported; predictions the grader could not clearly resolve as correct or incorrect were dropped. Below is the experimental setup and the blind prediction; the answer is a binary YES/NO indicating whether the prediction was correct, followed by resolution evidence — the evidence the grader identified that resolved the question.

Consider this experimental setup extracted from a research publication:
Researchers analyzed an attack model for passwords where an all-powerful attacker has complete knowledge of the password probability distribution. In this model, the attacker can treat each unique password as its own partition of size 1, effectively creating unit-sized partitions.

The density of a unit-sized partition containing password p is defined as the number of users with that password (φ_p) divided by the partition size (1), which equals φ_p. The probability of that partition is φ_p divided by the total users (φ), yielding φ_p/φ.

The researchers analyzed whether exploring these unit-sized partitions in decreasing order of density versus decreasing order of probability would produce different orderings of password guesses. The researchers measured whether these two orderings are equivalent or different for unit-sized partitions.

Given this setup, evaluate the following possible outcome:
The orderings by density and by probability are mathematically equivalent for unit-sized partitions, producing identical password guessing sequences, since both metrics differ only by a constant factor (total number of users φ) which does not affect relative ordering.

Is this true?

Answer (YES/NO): YES